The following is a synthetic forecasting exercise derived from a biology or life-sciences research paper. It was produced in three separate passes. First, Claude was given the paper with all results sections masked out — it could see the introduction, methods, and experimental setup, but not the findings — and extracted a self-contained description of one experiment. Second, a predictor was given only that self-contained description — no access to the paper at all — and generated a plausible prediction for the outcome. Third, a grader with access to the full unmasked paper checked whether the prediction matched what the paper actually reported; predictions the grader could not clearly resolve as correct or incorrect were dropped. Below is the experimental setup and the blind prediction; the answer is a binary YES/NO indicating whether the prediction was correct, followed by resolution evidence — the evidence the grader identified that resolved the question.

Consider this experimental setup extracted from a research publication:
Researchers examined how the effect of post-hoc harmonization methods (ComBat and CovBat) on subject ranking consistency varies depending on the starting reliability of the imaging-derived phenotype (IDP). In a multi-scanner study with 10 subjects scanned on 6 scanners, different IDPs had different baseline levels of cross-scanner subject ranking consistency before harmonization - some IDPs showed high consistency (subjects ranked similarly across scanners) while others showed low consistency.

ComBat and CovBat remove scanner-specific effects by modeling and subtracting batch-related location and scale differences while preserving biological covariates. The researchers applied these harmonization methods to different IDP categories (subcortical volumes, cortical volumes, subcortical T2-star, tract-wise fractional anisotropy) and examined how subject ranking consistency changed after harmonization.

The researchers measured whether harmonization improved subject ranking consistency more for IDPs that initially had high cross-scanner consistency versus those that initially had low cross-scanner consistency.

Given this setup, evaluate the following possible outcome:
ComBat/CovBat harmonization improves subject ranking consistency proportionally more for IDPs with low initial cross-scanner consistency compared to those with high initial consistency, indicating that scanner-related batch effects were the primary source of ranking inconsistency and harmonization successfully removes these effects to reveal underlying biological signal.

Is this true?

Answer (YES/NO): NO